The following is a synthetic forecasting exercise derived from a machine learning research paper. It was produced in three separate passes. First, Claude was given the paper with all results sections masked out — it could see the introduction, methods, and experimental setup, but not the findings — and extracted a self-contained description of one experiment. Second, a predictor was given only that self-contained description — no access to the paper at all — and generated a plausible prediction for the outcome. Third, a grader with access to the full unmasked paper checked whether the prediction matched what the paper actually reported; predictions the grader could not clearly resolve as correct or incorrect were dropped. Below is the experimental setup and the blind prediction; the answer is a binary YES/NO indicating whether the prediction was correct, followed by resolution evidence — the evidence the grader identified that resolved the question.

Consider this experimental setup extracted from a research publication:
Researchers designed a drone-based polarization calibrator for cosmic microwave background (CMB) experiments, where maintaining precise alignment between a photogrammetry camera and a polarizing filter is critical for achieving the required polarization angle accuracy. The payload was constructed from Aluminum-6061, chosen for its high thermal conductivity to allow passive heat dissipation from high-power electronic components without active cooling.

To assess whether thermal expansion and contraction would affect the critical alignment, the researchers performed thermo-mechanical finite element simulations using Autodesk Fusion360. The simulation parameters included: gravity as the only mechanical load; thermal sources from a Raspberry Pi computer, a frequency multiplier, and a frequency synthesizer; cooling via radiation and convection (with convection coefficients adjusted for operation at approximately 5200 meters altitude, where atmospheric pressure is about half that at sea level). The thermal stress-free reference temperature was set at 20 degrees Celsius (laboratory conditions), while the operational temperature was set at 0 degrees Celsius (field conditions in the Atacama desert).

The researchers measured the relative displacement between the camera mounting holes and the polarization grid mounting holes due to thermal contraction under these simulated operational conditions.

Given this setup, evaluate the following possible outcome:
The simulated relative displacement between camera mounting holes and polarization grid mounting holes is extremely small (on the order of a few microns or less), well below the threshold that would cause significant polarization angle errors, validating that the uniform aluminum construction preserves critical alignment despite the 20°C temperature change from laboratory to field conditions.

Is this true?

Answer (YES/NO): YES